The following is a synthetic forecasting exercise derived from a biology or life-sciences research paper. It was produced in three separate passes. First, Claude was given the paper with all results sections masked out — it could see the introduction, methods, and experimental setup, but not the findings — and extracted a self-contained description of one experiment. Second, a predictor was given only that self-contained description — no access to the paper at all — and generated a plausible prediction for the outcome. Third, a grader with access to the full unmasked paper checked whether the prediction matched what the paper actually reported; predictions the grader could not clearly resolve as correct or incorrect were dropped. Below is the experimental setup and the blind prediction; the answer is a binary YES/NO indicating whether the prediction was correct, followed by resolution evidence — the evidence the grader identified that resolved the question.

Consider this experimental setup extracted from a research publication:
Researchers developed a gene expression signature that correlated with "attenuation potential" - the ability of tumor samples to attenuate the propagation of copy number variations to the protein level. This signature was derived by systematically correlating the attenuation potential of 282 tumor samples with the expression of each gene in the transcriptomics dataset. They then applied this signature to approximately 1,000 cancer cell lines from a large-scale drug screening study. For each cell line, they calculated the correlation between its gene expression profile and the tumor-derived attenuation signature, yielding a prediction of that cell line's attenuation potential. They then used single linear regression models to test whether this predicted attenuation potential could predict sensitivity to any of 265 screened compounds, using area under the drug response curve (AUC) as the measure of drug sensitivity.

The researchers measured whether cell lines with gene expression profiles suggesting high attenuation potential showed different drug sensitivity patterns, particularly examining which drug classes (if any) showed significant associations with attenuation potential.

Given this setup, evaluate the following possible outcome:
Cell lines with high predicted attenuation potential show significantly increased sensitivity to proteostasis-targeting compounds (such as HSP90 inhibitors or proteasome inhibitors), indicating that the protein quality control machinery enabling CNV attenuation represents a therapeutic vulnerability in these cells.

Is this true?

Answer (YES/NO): NO